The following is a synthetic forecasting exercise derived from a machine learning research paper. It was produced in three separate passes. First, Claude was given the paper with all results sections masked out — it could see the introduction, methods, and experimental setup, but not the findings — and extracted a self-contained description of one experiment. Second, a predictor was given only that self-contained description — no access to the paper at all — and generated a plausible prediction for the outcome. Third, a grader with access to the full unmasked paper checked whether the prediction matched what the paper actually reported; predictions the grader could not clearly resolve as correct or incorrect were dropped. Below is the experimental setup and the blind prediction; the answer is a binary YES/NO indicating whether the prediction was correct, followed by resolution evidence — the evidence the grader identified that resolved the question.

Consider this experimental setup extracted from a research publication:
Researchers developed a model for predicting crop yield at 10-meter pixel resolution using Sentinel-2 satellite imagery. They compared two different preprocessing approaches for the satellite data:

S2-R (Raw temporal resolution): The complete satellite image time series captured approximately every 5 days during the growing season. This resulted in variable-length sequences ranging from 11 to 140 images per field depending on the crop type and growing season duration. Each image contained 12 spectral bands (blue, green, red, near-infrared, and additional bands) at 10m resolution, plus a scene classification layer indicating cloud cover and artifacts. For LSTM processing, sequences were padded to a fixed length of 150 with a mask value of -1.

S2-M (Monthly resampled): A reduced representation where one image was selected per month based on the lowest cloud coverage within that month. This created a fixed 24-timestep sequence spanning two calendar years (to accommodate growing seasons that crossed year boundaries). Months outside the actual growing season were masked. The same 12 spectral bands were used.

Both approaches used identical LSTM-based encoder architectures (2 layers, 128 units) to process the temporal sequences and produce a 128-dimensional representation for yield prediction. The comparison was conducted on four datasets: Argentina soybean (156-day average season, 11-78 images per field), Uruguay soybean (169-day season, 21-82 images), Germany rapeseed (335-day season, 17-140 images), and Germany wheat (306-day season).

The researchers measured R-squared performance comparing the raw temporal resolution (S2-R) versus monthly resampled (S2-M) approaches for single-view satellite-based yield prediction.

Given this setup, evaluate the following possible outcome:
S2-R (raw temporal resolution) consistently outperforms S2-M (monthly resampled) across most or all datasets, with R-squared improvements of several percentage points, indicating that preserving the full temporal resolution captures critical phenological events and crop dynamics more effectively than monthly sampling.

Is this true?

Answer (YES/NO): YES